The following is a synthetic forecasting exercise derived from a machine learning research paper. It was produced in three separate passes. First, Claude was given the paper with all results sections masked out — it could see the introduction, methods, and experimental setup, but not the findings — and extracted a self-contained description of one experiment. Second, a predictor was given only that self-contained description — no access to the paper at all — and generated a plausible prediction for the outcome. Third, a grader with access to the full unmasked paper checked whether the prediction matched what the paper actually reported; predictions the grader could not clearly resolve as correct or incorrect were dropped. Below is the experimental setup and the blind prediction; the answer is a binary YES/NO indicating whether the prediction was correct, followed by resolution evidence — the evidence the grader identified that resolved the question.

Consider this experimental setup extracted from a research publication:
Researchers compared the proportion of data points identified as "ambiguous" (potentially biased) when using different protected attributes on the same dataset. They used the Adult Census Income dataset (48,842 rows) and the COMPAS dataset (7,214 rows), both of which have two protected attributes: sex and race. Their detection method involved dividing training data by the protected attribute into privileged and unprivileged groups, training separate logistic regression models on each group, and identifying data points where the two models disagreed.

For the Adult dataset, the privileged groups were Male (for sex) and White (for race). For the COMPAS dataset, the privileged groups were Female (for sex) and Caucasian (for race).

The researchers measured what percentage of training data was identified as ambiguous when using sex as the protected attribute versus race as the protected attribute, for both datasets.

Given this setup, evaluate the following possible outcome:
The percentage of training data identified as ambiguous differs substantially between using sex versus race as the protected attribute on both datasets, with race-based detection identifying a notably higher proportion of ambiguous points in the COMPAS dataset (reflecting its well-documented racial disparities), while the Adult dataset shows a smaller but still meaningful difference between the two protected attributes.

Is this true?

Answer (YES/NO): NO